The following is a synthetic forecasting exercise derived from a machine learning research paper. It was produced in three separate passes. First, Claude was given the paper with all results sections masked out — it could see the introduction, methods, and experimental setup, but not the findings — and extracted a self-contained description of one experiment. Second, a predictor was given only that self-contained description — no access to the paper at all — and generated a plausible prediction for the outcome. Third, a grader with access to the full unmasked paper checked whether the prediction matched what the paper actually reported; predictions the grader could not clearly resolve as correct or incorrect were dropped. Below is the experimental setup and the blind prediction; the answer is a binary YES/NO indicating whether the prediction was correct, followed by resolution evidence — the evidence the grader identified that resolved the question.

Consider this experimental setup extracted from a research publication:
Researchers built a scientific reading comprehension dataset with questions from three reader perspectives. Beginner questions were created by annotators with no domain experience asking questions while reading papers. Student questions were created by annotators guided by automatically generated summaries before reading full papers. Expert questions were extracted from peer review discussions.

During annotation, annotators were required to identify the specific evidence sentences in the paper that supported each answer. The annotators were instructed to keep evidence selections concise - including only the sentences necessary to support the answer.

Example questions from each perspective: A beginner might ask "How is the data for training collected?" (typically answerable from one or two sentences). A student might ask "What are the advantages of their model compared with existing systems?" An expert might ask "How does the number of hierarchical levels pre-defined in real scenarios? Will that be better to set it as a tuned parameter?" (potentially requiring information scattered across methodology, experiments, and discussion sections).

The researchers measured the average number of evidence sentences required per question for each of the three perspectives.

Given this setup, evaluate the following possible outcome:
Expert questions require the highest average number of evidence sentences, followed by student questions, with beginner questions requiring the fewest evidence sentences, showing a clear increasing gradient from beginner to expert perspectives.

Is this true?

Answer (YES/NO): NO